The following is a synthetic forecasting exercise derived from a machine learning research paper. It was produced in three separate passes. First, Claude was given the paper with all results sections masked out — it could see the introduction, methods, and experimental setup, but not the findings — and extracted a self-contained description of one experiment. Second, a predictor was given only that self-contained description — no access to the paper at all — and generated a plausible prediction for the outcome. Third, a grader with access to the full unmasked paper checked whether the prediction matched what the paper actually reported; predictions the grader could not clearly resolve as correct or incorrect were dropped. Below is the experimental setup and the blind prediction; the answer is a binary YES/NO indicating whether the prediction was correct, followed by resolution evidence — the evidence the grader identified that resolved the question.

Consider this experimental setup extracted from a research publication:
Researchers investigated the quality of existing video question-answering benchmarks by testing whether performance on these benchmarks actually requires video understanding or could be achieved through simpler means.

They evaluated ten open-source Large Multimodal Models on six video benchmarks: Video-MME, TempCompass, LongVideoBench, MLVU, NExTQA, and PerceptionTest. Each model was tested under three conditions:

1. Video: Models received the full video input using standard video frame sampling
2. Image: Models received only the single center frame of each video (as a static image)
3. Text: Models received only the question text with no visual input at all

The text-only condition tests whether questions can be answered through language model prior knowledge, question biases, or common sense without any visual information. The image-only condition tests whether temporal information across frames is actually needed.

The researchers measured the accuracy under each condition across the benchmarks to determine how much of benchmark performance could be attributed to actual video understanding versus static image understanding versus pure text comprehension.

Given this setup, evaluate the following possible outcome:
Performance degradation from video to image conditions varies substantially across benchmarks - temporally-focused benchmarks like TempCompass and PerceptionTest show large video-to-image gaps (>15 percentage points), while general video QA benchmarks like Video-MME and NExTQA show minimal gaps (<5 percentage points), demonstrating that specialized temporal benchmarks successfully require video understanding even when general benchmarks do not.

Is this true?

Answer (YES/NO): NO